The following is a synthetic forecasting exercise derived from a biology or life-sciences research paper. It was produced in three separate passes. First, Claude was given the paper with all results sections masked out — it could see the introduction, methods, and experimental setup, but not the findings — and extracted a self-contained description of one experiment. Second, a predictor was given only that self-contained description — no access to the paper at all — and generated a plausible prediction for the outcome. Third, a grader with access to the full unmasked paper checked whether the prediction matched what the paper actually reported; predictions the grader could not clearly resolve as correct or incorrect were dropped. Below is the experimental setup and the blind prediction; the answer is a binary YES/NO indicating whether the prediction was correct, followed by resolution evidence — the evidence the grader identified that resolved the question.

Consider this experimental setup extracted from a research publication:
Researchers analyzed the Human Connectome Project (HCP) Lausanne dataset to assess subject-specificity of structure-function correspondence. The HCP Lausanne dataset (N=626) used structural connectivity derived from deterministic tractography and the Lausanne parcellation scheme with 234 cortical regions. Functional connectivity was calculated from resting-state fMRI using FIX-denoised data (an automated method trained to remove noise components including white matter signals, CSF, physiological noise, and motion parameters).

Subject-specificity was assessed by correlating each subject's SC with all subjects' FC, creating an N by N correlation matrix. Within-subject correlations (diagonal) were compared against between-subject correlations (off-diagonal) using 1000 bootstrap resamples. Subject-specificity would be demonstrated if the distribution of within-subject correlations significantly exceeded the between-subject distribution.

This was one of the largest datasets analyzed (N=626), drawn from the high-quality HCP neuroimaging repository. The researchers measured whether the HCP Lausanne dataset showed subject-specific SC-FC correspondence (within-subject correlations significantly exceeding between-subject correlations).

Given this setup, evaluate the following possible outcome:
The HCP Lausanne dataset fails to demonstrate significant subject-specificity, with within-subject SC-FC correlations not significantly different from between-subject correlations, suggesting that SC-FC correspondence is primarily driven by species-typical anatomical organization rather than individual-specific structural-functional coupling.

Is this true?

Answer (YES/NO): YES